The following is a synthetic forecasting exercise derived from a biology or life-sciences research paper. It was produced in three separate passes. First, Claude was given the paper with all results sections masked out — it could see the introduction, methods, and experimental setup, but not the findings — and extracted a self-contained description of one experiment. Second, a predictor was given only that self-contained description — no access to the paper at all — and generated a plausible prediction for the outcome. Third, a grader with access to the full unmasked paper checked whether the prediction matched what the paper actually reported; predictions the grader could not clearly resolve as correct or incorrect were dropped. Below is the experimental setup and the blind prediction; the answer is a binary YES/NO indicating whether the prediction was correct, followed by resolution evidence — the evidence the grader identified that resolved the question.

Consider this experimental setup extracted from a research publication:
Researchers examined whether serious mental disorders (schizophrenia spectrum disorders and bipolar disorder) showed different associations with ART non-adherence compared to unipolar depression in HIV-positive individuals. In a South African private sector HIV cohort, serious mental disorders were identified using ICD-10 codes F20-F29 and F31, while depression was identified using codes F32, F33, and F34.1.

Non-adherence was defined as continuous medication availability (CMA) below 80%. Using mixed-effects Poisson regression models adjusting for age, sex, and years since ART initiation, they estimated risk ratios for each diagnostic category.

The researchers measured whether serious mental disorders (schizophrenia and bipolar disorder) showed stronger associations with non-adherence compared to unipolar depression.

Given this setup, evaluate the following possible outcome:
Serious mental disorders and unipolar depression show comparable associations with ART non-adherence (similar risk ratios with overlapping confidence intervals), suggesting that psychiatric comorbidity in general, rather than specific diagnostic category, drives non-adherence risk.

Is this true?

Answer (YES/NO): NO